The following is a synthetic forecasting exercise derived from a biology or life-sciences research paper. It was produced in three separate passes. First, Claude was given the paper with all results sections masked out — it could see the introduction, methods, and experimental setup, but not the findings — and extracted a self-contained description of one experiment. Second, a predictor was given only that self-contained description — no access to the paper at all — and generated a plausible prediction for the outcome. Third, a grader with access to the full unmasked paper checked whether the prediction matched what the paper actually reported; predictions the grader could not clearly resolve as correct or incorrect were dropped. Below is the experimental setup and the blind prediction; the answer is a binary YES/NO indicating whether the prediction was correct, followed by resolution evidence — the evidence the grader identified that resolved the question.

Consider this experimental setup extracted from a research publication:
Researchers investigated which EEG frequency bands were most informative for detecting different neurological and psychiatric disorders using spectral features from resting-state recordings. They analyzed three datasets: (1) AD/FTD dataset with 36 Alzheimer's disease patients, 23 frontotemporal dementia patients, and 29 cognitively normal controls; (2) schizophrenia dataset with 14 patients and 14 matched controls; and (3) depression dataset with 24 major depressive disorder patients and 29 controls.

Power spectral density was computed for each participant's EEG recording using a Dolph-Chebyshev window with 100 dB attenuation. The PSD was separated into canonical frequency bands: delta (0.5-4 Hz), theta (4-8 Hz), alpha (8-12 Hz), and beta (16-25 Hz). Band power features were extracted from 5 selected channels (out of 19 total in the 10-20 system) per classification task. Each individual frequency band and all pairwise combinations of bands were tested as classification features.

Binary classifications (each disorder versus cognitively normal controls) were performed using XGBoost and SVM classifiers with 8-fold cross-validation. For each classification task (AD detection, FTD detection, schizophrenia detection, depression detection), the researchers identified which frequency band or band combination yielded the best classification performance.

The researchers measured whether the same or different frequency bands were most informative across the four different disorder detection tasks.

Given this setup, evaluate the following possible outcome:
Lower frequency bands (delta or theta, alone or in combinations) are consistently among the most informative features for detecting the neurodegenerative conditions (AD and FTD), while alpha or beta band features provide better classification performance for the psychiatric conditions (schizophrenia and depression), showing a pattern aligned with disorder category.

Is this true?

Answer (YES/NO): NO